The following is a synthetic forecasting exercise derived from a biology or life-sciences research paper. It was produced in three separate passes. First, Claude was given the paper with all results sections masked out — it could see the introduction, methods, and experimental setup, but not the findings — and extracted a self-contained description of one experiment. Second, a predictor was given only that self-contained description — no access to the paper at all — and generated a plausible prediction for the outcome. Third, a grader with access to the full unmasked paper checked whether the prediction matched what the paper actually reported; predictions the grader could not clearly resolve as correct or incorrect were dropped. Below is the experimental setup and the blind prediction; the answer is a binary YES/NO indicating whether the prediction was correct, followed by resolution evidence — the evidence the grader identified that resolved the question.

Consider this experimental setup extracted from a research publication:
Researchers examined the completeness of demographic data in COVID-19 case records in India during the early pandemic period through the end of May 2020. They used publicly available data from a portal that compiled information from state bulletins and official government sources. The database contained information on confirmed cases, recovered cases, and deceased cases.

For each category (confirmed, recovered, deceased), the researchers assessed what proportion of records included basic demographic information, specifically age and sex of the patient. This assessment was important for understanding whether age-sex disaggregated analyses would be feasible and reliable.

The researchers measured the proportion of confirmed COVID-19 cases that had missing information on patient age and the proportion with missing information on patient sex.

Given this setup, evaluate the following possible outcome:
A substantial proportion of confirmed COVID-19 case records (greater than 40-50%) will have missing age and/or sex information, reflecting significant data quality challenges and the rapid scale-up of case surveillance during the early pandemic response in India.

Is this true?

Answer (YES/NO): YES